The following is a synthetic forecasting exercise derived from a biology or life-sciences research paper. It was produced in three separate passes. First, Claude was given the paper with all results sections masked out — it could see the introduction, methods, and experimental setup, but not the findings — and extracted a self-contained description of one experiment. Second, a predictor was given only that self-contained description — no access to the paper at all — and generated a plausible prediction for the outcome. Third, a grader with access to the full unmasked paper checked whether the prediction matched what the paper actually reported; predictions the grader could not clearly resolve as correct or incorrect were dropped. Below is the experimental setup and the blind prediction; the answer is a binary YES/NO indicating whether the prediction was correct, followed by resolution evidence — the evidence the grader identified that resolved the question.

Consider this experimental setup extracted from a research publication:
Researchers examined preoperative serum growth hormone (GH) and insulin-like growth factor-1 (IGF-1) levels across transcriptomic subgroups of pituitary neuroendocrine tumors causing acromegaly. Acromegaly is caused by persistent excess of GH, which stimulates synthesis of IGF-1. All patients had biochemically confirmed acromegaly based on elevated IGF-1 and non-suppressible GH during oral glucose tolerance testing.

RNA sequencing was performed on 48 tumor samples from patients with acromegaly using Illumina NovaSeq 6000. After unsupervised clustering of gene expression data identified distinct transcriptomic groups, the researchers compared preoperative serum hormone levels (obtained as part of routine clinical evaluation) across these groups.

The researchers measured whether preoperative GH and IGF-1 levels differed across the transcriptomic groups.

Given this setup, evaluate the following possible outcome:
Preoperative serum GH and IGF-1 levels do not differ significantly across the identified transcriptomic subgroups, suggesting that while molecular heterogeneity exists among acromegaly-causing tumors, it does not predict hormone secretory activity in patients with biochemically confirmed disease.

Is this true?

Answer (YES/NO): YES